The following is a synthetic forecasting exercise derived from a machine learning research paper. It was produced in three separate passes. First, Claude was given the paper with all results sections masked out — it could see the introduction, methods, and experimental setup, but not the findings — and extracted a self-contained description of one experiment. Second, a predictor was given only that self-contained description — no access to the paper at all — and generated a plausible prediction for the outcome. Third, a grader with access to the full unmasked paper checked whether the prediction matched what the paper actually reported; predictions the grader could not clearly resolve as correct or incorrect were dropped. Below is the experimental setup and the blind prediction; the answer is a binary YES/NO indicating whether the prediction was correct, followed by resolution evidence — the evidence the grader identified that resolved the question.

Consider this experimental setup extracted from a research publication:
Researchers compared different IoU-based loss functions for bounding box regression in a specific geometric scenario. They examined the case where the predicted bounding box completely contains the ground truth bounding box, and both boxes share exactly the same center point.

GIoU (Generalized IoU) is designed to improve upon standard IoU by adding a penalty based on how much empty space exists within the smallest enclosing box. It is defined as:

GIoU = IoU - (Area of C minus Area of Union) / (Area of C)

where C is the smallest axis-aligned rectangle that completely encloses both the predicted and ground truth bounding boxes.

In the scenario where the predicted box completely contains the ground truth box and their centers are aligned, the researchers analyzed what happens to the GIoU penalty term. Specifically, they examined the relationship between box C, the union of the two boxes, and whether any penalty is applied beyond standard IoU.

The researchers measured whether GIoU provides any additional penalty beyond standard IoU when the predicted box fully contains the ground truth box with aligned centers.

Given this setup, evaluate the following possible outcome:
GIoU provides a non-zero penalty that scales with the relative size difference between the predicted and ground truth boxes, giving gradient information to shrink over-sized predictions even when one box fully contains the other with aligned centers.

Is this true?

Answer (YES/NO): NO